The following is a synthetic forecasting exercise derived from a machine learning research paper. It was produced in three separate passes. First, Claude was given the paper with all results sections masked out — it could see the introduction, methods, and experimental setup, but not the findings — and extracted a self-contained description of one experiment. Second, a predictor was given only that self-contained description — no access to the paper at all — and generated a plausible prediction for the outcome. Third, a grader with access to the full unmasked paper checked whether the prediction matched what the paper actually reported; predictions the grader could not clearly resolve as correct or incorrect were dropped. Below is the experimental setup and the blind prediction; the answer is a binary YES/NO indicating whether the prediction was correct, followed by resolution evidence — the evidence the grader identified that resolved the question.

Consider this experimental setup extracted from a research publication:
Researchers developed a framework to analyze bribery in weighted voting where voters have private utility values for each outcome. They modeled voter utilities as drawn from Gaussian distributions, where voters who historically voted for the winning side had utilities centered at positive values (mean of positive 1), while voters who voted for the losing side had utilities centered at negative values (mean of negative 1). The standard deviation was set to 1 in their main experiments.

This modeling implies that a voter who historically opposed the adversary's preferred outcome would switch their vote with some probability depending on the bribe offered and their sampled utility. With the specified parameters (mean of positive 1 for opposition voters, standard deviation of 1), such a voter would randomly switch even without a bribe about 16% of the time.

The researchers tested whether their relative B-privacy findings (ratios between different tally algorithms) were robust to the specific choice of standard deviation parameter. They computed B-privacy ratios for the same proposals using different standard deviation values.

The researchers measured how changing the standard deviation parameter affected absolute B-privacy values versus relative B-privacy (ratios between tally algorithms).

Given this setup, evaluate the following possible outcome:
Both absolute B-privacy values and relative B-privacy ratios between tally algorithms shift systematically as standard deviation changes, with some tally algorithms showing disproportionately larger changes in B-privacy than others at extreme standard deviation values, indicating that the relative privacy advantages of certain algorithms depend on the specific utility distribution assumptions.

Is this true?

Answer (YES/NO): NO